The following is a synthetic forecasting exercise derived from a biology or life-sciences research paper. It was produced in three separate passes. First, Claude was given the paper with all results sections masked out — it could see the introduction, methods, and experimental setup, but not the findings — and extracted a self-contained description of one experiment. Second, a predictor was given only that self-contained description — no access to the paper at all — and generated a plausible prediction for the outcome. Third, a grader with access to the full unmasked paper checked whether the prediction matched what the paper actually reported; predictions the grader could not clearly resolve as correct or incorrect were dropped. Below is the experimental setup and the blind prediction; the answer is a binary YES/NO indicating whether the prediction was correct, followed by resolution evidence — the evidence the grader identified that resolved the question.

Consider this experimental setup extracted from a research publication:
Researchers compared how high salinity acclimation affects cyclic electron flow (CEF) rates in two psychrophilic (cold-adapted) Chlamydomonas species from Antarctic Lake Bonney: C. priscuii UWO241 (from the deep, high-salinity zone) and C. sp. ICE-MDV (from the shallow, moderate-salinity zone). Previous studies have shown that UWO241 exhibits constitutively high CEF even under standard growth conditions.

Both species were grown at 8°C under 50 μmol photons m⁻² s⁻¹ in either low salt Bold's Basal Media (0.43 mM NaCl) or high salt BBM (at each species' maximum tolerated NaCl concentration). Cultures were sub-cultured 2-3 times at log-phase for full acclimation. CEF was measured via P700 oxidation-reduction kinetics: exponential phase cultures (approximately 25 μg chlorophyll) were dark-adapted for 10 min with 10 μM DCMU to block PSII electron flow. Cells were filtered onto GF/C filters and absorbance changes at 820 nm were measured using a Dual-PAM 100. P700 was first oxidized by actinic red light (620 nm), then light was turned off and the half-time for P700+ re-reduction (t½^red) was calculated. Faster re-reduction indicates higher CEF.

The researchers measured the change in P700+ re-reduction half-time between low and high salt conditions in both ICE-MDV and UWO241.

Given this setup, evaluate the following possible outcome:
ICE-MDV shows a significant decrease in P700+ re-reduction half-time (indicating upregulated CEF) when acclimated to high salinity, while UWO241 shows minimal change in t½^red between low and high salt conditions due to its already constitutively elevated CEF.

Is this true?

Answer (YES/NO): NO